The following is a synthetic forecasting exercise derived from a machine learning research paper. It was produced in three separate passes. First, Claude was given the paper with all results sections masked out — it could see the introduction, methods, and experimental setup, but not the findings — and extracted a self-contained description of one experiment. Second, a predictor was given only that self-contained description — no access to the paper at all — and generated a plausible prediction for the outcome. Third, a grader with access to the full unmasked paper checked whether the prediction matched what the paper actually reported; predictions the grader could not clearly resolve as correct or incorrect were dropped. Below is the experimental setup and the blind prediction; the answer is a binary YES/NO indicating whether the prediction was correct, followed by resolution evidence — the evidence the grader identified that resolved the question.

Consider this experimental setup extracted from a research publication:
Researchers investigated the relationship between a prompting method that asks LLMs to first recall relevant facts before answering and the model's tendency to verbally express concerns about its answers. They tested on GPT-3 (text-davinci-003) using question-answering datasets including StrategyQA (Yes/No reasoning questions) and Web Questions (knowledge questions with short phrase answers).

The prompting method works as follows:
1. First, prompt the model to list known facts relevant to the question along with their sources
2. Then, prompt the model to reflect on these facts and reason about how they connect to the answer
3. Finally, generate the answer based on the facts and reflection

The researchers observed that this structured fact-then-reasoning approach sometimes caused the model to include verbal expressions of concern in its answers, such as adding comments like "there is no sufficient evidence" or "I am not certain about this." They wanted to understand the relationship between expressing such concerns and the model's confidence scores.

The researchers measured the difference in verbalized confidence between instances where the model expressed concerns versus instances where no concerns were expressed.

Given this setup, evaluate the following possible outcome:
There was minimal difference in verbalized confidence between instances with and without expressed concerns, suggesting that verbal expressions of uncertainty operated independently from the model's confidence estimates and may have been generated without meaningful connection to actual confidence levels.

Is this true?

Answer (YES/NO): NO